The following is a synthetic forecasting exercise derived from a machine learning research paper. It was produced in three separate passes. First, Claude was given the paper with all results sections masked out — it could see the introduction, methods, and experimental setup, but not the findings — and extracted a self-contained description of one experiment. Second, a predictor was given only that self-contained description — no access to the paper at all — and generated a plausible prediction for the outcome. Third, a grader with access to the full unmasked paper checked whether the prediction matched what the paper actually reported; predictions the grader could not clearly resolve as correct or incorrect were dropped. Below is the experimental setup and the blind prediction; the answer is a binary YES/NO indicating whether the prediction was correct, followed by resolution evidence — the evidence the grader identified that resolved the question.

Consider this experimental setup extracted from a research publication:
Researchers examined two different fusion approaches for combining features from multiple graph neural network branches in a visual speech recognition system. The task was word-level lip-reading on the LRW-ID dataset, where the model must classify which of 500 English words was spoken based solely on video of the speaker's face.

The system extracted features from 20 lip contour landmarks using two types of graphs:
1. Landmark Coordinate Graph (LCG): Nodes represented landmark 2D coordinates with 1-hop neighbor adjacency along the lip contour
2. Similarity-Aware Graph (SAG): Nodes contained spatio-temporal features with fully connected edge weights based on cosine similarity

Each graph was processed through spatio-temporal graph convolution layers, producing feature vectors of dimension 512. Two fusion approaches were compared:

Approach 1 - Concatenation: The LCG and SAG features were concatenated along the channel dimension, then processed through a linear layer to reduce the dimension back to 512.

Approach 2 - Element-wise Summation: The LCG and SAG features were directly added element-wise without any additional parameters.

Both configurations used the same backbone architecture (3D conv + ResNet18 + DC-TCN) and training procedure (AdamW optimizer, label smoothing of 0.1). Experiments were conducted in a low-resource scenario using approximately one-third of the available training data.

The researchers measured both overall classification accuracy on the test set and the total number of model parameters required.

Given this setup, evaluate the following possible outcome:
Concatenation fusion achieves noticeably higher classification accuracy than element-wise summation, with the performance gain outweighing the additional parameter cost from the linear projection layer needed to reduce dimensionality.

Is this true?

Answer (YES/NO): NO